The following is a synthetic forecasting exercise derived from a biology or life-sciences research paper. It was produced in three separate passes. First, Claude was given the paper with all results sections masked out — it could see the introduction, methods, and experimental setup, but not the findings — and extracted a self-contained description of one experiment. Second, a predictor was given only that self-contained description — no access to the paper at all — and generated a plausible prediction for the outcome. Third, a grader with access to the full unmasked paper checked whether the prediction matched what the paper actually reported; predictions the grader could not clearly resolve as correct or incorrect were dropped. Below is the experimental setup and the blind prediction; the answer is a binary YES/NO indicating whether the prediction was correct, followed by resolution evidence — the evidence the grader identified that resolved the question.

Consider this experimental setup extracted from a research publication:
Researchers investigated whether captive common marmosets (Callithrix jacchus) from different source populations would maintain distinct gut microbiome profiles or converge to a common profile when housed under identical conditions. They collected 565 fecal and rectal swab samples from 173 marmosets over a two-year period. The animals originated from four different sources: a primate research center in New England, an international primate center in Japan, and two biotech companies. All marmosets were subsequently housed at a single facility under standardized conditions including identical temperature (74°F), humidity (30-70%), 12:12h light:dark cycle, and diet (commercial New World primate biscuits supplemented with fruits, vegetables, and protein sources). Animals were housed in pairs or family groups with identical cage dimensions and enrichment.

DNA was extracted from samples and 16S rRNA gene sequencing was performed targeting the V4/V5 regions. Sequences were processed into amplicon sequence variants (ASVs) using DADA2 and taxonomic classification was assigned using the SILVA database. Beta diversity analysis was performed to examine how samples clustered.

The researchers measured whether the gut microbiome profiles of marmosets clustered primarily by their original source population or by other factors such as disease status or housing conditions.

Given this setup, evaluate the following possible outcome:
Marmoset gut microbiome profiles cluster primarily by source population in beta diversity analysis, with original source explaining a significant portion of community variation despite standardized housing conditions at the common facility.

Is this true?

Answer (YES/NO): YES